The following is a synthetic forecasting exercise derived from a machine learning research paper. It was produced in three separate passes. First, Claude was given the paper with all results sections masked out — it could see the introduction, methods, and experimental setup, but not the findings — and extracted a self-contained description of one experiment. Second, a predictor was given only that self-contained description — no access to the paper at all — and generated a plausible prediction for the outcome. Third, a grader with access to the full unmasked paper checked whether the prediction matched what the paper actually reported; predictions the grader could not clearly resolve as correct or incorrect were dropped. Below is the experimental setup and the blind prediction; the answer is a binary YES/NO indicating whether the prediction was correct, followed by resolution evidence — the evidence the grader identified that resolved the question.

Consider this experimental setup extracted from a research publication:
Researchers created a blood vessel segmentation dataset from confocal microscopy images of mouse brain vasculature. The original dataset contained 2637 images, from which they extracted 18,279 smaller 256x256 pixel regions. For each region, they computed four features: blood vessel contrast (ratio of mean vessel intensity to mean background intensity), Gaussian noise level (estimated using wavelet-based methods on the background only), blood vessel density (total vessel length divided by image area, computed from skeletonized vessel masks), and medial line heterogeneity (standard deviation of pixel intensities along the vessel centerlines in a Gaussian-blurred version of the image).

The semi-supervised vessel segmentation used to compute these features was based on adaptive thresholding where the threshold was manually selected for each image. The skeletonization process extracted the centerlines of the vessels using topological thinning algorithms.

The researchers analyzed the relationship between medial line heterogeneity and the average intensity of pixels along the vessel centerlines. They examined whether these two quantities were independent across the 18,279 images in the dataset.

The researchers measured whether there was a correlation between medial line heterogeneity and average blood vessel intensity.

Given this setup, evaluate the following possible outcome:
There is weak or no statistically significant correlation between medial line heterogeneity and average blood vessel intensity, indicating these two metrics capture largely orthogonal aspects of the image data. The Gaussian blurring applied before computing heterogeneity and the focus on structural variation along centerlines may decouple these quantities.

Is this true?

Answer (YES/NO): NO